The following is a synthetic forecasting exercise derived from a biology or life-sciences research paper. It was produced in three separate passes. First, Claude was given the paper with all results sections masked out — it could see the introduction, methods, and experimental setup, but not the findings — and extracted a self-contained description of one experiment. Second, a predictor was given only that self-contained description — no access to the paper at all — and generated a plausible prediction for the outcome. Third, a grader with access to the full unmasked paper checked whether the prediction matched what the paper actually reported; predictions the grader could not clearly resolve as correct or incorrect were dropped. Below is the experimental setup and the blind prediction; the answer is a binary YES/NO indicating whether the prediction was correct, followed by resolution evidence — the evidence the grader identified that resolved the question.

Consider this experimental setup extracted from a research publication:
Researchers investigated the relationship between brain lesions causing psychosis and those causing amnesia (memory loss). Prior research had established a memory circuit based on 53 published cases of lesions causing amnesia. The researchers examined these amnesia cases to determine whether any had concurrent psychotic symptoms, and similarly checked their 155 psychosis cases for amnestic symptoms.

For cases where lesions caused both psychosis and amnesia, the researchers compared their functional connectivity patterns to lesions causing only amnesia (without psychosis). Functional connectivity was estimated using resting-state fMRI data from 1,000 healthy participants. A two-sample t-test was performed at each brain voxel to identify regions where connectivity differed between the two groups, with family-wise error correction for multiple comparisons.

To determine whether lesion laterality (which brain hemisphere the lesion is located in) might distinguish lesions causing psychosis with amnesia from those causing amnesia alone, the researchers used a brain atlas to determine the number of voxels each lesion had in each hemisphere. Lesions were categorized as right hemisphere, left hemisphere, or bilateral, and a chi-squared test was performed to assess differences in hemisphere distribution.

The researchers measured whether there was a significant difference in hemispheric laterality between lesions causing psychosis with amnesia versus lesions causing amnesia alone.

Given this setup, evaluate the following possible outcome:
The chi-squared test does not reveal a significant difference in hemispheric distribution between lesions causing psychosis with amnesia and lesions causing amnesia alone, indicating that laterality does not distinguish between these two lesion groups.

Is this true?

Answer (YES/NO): NO